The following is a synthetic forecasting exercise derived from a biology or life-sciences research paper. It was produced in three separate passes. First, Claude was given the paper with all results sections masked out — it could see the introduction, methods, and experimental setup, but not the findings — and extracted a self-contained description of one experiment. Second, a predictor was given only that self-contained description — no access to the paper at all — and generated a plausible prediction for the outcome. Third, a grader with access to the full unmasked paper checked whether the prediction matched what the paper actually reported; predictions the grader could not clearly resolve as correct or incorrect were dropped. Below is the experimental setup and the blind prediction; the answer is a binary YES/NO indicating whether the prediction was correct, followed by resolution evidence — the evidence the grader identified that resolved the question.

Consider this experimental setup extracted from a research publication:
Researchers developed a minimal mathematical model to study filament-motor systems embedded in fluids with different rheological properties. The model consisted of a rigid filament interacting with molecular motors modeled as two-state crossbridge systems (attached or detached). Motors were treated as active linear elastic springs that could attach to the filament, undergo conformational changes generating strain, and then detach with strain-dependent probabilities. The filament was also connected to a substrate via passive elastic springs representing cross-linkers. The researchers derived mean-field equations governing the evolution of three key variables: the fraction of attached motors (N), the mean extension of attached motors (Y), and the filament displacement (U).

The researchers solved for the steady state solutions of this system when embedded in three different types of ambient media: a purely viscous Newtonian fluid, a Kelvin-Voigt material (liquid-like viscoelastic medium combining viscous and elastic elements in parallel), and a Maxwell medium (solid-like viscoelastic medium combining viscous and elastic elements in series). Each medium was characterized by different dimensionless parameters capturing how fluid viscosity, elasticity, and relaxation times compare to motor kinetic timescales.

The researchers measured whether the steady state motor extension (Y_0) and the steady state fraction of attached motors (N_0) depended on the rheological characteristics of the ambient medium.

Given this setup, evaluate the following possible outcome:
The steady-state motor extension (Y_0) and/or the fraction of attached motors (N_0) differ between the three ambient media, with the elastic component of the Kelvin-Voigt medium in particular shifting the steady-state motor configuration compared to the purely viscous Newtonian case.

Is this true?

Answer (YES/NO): NO